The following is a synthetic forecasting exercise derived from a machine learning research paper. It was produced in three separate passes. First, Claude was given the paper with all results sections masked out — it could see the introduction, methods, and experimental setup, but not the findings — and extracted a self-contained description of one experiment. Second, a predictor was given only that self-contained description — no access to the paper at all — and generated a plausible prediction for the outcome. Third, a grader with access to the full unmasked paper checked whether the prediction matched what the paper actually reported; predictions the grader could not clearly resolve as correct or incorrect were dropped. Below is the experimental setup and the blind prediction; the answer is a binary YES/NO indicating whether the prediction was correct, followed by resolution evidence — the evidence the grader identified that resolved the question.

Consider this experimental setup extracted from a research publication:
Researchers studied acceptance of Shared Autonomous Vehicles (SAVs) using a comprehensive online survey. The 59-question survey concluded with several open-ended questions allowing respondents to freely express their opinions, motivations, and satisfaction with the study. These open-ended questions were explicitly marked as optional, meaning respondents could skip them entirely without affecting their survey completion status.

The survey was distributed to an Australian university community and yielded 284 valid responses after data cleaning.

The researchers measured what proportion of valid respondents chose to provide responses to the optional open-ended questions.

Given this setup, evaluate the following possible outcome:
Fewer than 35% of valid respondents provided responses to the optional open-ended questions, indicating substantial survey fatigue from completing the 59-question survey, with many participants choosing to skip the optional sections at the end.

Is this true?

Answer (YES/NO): NO